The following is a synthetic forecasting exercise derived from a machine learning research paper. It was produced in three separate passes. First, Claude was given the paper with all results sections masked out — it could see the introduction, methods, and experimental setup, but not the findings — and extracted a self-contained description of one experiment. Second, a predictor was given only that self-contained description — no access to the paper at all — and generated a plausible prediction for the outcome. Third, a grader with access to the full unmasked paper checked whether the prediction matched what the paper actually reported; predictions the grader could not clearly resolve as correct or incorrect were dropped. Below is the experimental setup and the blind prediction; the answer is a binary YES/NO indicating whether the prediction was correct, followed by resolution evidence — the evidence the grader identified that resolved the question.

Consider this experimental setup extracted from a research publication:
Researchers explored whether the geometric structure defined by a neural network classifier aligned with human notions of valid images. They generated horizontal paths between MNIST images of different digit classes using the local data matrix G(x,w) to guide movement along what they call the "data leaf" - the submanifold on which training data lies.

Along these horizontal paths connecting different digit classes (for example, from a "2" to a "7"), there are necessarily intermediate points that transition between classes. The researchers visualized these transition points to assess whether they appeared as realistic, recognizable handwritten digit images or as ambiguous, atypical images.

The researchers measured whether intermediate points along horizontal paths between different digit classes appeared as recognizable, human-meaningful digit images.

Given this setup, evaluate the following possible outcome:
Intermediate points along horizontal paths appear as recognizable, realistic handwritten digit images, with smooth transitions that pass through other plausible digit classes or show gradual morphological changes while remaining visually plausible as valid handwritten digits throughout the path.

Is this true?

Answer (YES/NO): NO